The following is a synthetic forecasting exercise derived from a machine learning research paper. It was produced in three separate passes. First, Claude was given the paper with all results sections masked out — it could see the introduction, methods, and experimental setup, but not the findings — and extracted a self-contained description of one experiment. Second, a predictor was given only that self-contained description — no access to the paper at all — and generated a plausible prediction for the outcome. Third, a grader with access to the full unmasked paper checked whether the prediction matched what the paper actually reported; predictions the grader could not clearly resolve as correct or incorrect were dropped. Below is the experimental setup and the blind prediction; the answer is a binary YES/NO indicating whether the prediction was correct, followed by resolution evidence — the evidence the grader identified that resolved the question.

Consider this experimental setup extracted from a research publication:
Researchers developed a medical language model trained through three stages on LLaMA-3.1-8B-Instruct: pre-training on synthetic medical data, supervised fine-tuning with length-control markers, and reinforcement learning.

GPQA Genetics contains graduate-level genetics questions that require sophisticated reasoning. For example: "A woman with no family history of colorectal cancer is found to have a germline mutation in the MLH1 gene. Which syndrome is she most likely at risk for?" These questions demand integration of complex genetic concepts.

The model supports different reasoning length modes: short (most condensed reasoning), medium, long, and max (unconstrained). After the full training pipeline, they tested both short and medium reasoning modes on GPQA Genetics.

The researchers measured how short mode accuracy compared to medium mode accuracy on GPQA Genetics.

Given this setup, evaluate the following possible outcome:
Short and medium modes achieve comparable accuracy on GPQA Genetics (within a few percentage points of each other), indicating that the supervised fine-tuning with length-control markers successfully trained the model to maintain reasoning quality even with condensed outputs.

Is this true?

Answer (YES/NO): NO